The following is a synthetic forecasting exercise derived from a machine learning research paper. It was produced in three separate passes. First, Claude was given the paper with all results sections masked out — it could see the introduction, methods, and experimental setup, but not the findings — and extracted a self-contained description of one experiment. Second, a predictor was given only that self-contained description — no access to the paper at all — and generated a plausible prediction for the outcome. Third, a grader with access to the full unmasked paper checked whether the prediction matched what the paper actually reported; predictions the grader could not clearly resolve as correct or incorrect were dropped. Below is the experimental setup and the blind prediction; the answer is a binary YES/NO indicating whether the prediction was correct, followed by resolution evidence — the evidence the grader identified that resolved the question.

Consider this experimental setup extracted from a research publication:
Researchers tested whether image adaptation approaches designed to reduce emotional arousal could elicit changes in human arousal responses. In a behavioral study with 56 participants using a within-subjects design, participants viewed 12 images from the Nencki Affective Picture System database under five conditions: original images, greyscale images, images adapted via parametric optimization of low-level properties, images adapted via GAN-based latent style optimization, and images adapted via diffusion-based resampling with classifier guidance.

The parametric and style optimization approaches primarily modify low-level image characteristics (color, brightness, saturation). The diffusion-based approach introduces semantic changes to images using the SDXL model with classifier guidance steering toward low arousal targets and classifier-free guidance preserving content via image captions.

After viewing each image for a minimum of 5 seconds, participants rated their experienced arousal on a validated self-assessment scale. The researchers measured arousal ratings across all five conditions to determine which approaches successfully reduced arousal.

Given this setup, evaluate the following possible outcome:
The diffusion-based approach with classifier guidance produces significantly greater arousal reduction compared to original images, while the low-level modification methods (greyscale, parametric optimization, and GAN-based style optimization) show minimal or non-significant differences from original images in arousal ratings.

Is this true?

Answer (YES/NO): NO